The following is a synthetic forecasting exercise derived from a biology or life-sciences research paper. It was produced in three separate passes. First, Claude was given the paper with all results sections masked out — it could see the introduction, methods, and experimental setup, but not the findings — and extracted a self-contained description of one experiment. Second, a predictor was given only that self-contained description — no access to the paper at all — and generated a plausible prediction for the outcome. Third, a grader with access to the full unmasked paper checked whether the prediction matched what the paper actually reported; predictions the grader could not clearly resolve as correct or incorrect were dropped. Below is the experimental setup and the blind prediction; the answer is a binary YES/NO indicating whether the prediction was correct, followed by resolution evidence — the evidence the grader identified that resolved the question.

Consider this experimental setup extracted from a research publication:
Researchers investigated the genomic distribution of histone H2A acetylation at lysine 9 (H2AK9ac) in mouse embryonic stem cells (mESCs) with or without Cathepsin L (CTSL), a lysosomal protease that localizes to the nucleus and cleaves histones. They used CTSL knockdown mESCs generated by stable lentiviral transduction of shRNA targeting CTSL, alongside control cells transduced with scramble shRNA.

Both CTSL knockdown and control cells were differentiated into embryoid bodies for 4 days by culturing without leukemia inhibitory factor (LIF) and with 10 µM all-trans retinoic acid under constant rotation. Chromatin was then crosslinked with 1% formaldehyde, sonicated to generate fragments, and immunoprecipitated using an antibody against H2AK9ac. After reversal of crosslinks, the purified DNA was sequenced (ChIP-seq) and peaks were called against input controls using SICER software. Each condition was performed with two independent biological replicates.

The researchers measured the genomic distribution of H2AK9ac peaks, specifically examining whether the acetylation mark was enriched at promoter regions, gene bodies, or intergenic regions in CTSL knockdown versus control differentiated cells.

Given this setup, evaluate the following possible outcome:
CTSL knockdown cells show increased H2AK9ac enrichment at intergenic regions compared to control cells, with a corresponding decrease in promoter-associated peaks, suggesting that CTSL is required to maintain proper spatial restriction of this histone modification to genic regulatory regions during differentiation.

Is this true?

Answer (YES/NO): NO